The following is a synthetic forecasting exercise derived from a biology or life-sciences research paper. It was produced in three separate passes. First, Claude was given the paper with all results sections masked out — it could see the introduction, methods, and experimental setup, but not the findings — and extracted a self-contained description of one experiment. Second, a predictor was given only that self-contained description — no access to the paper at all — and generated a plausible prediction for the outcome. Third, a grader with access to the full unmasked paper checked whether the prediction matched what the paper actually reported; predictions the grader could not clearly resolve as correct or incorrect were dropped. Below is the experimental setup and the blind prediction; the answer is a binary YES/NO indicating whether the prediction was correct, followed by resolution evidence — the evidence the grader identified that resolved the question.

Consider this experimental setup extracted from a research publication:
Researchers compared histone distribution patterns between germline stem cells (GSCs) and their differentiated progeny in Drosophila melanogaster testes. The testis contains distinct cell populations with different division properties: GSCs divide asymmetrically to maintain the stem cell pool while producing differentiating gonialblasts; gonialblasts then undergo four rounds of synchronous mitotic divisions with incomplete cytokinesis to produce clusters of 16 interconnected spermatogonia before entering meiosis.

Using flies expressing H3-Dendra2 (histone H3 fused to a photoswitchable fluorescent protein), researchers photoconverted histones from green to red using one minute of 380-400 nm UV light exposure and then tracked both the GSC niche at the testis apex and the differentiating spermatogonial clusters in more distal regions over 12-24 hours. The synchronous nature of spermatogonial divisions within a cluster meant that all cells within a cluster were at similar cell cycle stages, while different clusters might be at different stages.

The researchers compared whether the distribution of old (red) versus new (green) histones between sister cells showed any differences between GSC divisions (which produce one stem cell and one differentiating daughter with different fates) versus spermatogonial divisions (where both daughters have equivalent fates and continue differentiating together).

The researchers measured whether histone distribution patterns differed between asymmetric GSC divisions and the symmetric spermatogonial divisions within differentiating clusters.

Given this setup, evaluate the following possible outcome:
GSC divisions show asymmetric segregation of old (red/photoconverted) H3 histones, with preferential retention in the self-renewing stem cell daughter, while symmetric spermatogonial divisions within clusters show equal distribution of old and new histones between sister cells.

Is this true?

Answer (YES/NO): NO